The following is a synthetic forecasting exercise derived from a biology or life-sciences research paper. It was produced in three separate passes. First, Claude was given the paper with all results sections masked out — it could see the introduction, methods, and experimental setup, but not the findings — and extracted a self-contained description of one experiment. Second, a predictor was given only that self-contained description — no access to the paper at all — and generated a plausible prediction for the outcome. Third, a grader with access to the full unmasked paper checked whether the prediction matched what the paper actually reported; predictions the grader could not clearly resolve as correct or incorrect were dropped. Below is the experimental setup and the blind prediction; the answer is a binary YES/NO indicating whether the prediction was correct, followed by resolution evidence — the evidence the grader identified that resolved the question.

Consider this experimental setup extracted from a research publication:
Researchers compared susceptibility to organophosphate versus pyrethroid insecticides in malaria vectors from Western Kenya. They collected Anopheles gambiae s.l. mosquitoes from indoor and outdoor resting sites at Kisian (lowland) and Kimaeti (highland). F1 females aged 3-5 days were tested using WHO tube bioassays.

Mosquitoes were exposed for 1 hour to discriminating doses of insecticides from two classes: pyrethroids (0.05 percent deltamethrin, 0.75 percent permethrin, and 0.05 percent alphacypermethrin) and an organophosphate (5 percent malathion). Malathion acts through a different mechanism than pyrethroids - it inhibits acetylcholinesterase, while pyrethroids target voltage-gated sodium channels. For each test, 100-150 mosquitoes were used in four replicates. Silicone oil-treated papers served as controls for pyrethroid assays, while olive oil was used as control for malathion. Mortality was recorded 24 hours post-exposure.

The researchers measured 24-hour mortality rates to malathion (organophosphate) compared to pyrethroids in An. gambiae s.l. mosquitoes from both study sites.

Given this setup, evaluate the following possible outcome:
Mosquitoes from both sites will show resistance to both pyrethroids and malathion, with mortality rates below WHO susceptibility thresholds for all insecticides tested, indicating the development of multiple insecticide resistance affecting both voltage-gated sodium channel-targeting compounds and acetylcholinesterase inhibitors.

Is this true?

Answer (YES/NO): NO